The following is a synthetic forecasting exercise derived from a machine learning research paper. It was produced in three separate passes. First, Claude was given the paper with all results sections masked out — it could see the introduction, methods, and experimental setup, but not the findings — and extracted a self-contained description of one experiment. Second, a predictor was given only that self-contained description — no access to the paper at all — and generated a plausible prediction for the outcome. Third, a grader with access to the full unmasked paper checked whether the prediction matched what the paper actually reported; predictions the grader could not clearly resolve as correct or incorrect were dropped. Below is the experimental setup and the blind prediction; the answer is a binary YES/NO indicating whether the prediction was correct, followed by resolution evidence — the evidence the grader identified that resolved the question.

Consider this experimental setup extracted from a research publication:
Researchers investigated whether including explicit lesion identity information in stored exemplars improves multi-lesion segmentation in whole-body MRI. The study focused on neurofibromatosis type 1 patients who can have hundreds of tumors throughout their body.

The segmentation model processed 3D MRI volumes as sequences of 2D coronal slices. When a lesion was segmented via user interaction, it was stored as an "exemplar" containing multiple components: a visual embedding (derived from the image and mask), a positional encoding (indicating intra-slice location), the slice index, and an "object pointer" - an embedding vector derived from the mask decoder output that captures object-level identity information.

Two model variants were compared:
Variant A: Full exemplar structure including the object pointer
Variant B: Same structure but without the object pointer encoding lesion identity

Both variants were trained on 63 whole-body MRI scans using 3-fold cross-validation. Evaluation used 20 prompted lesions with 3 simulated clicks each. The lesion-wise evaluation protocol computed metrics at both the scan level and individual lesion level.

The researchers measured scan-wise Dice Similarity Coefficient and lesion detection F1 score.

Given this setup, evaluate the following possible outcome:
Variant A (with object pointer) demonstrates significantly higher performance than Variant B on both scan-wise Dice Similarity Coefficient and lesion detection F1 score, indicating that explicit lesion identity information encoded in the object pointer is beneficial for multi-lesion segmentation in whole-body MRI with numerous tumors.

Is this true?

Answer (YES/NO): YES